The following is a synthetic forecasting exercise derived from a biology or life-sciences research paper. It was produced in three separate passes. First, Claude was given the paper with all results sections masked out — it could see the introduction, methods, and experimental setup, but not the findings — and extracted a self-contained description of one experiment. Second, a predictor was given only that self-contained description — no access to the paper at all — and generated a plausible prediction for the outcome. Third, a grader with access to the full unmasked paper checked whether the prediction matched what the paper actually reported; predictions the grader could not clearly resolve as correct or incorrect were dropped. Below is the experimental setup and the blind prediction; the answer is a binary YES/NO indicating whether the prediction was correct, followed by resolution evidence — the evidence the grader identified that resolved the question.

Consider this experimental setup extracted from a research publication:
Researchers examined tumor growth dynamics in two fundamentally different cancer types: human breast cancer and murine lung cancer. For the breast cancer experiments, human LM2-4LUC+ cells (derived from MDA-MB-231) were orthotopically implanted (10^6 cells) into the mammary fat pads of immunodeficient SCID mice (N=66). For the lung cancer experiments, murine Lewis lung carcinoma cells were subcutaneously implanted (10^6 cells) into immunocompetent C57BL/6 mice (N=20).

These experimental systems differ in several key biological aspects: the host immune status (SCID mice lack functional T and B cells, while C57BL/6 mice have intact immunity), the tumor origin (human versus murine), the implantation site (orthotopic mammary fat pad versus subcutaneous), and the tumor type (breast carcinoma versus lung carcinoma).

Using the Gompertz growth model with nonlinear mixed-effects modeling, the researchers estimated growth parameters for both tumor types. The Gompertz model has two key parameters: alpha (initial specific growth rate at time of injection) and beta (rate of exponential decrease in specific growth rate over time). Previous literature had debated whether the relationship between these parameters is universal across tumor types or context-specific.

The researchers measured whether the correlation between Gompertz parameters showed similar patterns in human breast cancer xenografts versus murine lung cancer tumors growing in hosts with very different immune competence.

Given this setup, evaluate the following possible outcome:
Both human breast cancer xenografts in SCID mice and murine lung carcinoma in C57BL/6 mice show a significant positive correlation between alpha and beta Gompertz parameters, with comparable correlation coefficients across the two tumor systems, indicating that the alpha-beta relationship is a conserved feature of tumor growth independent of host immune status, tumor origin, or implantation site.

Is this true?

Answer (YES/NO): YES